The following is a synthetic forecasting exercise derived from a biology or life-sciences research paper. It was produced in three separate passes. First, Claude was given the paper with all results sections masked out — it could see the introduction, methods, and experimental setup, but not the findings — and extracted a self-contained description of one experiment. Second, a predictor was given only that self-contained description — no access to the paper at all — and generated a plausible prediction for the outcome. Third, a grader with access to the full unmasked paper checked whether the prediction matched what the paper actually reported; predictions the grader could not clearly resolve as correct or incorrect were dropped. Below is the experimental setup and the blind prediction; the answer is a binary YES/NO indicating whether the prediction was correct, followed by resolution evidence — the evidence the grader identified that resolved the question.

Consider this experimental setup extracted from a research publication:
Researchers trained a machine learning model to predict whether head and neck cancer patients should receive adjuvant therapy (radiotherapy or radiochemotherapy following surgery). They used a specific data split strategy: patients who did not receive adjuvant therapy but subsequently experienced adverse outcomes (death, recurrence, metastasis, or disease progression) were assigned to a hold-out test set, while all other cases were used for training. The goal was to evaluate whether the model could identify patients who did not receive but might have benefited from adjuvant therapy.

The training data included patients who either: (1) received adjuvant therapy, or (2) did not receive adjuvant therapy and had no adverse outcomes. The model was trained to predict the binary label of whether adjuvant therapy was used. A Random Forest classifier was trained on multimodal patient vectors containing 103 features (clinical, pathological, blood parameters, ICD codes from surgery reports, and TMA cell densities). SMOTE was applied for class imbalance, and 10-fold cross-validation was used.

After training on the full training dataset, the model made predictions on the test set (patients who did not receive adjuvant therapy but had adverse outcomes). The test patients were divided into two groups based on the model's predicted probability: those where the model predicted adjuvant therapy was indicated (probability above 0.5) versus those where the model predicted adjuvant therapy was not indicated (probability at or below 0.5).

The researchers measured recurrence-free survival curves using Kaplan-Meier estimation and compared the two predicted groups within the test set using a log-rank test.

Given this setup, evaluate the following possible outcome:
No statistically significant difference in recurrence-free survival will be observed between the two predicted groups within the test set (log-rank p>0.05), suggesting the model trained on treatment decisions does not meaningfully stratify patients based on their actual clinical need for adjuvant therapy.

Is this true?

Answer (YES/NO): NO